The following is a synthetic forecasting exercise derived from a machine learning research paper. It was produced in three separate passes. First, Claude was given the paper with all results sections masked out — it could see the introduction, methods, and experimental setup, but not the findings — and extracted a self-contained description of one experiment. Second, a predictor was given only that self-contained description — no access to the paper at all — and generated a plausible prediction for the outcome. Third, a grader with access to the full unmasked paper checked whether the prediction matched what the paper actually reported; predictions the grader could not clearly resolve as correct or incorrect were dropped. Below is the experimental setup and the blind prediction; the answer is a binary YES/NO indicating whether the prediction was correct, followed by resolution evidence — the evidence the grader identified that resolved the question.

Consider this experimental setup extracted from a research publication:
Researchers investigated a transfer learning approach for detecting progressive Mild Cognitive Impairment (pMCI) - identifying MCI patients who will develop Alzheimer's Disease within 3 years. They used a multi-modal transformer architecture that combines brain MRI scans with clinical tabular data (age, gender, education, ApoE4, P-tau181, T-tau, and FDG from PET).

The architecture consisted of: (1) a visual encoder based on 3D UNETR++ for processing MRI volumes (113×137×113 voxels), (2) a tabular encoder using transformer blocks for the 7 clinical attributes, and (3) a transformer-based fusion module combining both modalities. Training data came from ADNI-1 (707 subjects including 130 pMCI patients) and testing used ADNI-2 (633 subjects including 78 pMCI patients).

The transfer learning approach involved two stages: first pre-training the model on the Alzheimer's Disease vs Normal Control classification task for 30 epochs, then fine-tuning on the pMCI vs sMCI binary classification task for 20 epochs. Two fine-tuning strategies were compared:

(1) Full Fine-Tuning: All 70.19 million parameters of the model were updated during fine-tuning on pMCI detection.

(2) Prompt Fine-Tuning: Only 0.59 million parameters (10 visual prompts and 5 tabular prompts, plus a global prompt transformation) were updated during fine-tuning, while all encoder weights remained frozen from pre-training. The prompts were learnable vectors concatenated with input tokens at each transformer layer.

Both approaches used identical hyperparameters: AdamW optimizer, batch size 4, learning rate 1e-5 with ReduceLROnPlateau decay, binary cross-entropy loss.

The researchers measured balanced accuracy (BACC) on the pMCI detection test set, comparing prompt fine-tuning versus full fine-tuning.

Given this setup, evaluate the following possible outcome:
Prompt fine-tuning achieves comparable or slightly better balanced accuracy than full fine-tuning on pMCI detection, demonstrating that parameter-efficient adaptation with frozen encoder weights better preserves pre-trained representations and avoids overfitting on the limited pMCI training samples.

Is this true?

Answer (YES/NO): YES